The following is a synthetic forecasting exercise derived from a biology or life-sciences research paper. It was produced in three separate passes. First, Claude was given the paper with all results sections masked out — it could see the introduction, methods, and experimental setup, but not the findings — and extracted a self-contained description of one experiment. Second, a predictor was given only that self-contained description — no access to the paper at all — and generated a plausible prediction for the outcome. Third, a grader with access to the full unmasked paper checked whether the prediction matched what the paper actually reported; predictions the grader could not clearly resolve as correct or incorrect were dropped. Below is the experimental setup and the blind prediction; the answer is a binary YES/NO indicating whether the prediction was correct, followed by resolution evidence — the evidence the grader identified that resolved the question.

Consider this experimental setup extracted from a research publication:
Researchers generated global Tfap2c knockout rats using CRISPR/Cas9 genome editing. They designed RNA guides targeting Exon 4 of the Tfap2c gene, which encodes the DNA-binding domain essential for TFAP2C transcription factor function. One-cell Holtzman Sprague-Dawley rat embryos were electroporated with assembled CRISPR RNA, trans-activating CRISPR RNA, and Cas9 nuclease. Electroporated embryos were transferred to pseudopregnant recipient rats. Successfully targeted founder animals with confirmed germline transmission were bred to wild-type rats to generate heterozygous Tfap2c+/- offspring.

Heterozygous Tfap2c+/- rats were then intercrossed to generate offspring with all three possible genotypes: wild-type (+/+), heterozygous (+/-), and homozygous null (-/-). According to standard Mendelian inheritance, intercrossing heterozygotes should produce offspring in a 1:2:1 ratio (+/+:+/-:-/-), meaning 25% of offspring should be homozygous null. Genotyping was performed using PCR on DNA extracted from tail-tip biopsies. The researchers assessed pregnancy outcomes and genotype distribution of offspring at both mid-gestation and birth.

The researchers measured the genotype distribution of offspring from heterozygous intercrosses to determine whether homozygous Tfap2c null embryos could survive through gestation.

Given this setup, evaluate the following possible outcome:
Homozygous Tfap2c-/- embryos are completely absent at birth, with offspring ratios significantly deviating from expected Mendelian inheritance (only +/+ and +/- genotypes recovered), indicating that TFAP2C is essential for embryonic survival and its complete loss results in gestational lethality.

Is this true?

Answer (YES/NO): YES